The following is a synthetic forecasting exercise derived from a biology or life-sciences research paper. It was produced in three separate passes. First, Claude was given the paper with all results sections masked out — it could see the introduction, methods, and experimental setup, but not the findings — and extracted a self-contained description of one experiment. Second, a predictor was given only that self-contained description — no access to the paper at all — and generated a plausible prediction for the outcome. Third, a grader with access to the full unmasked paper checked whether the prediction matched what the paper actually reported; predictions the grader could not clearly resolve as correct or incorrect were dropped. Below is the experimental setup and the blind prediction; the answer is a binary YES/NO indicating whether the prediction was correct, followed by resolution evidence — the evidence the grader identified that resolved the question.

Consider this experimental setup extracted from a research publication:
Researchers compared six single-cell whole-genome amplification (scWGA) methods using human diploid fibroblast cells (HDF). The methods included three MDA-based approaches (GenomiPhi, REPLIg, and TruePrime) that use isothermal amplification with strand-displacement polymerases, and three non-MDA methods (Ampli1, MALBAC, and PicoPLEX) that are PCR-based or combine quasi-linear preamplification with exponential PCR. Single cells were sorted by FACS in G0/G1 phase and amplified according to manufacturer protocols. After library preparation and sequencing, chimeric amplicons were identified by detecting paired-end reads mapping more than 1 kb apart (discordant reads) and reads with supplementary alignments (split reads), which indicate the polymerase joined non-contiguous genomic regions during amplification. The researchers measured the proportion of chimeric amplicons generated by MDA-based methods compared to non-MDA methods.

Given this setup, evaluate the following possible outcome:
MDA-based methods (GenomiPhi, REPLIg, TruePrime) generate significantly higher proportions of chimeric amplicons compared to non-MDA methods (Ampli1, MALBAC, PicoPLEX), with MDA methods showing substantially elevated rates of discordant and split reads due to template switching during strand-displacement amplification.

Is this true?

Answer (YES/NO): NO